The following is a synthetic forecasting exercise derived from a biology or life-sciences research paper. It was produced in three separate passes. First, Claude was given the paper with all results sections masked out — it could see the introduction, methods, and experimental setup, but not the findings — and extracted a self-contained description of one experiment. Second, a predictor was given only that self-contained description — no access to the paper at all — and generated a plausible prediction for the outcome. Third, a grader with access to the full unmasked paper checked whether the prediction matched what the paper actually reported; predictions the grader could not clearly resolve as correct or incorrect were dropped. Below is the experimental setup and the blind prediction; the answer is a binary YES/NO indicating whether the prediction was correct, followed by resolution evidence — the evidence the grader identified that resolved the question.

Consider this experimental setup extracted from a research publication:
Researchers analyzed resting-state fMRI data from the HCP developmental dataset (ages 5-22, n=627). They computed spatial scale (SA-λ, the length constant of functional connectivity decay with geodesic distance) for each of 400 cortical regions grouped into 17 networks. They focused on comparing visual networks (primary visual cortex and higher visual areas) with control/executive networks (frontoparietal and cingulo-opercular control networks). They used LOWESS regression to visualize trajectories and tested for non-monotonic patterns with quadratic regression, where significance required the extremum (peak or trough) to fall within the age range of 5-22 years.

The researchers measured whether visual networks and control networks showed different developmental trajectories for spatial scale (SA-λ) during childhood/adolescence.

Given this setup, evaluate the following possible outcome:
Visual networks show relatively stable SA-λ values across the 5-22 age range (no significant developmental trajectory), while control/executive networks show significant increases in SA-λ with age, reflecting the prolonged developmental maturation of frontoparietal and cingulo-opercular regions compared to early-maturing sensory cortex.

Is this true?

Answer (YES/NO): NO